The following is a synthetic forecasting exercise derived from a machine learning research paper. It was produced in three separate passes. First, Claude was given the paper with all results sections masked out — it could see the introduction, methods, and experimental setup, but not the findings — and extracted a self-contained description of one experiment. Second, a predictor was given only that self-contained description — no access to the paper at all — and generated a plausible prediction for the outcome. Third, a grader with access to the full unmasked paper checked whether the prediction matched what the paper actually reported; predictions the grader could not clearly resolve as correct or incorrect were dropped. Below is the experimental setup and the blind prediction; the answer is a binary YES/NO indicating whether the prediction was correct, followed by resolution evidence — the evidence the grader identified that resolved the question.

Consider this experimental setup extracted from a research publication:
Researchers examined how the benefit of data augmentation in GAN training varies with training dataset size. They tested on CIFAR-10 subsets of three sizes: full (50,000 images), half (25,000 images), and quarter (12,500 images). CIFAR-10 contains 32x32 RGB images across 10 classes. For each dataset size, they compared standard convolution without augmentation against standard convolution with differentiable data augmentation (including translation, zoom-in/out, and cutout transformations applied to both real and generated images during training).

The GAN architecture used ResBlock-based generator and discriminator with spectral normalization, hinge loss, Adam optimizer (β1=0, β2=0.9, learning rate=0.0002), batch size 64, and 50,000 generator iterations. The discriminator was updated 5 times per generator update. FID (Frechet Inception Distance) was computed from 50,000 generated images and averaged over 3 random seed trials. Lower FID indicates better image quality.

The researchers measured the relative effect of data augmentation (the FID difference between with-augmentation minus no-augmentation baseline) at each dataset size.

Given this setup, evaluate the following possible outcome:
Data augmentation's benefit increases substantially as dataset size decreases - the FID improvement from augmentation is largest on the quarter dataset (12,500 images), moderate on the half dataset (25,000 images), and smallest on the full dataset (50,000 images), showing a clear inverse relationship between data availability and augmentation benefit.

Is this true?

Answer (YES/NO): YES